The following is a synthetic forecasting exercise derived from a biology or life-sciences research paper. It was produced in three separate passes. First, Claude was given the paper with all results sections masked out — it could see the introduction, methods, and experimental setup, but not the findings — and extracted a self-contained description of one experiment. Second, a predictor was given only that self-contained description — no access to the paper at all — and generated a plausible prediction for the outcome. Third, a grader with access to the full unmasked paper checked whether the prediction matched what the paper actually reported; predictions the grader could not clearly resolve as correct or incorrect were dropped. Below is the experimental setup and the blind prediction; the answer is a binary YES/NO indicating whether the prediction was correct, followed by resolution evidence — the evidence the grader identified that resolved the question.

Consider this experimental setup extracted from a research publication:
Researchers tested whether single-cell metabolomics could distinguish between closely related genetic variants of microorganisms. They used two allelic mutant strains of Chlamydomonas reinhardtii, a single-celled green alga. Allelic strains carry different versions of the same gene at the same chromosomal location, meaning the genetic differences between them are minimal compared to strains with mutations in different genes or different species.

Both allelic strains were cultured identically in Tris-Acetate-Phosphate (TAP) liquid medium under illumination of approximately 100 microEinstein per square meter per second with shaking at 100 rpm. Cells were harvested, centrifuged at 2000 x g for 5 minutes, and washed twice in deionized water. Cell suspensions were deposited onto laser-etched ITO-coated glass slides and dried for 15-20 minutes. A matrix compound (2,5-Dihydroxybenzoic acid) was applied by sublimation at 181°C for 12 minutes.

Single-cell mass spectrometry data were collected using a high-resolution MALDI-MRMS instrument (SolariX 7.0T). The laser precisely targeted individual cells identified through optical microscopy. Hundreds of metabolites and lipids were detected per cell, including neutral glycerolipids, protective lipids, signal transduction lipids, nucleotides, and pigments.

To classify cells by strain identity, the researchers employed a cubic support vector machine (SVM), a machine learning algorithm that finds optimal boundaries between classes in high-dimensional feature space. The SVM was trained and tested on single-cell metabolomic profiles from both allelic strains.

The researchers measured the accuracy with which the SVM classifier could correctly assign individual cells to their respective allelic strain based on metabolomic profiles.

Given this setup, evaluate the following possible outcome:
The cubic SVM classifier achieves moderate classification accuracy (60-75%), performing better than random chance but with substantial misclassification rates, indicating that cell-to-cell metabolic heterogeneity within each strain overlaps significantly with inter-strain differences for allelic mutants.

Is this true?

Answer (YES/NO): NO